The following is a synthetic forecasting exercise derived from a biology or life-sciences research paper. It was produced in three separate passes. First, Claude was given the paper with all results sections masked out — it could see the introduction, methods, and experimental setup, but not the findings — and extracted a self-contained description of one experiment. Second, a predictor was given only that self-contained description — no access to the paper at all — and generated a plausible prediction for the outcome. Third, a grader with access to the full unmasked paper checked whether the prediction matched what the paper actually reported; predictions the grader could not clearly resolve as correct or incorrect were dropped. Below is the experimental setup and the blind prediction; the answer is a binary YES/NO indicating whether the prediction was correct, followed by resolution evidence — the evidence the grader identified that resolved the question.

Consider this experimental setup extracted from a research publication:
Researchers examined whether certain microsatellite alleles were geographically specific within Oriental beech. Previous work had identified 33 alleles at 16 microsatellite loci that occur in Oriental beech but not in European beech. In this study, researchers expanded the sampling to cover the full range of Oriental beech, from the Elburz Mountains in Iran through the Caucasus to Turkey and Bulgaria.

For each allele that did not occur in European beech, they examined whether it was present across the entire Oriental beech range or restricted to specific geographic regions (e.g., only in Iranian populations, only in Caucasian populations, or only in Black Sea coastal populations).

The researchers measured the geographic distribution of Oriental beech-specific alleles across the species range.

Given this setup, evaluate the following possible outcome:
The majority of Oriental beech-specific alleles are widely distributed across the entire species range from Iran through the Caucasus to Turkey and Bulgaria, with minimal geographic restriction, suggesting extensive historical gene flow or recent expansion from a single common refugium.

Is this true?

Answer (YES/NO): NO